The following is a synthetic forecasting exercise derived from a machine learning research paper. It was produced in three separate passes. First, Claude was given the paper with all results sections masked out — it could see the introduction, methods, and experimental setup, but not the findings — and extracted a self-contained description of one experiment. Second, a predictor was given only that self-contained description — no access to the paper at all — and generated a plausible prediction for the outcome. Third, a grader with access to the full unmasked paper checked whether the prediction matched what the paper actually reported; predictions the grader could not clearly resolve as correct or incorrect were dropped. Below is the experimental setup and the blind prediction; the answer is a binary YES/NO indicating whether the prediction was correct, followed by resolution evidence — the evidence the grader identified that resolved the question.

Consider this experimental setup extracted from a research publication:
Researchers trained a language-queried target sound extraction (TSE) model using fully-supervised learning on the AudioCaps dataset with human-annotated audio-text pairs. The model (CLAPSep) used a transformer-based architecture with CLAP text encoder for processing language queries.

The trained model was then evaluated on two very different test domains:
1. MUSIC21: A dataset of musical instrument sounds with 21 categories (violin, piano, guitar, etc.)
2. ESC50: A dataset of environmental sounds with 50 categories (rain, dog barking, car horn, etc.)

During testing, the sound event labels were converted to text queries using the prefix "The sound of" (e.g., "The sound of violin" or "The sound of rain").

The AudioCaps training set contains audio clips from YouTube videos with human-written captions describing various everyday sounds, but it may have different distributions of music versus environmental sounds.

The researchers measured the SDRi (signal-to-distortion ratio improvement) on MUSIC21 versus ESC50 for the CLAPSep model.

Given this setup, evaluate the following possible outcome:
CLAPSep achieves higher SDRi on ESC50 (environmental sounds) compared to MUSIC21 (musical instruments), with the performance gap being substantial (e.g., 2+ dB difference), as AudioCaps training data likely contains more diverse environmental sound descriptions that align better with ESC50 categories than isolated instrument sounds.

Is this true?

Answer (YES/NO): YES